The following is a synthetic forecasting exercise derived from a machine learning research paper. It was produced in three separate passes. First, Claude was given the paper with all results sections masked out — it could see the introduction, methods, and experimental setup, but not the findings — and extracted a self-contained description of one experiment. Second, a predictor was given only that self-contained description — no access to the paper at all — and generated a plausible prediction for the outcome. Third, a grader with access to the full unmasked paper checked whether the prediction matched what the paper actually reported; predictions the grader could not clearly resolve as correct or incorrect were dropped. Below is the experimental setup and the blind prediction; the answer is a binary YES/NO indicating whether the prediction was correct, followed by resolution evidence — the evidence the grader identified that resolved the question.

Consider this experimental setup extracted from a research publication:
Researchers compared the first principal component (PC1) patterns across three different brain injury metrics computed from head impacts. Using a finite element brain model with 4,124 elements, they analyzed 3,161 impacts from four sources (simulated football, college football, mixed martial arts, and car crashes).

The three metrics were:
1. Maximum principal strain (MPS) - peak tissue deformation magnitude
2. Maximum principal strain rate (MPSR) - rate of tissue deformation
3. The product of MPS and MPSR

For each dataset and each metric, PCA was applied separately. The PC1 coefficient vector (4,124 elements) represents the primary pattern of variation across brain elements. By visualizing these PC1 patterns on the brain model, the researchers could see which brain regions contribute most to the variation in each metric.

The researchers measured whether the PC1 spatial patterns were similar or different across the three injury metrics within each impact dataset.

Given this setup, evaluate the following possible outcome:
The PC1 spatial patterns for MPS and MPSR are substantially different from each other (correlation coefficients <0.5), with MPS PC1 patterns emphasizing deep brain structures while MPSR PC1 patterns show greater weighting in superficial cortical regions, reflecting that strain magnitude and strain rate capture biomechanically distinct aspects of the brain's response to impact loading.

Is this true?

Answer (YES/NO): NO